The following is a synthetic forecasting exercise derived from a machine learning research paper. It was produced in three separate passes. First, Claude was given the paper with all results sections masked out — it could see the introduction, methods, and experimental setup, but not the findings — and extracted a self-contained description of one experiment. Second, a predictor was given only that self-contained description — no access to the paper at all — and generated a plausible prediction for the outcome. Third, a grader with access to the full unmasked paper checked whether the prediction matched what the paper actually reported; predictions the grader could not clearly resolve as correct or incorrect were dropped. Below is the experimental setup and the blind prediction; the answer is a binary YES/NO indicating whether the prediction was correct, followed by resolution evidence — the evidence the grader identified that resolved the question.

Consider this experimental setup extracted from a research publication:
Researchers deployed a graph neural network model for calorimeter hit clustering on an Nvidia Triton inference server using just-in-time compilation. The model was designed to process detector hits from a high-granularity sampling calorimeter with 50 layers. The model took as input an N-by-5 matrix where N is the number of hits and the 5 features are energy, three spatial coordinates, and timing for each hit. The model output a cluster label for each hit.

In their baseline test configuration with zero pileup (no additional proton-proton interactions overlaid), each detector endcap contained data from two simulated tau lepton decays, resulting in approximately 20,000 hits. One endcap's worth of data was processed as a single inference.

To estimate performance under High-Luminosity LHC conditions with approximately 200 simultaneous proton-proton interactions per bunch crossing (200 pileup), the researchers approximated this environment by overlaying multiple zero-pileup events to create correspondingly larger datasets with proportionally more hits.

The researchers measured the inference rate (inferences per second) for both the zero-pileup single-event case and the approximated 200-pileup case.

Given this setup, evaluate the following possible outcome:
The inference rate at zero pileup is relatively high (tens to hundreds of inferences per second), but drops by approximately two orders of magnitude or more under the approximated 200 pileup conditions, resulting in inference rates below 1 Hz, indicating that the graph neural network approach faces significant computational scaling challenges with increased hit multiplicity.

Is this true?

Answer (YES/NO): YES